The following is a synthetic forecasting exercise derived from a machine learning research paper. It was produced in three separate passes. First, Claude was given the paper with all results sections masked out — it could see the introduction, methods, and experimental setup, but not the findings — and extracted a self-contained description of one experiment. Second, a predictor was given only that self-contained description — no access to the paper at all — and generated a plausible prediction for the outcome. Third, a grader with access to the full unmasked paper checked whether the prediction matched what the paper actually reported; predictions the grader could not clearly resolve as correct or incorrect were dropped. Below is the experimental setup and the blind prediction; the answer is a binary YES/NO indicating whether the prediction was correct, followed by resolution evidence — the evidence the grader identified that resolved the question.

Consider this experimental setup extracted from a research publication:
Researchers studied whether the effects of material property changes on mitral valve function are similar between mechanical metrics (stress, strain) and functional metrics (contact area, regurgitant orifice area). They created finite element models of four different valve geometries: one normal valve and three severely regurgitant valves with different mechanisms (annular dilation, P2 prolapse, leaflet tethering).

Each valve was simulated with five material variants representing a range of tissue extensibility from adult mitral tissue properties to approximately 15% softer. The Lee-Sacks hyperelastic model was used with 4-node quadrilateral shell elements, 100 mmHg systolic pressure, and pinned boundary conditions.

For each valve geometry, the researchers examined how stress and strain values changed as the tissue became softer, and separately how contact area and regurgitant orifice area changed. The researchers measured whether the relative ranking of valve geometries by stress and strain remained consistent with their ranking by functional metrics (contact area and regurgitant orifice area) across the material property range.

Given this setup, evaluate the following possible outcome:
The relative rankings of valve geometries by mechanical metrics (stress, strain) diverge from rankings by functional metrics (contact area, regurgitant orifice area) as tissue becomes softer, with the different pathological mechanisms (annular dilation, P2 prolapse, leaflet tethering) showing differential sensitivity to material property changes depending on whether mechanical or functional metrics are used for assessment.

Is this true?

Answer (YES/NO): NO